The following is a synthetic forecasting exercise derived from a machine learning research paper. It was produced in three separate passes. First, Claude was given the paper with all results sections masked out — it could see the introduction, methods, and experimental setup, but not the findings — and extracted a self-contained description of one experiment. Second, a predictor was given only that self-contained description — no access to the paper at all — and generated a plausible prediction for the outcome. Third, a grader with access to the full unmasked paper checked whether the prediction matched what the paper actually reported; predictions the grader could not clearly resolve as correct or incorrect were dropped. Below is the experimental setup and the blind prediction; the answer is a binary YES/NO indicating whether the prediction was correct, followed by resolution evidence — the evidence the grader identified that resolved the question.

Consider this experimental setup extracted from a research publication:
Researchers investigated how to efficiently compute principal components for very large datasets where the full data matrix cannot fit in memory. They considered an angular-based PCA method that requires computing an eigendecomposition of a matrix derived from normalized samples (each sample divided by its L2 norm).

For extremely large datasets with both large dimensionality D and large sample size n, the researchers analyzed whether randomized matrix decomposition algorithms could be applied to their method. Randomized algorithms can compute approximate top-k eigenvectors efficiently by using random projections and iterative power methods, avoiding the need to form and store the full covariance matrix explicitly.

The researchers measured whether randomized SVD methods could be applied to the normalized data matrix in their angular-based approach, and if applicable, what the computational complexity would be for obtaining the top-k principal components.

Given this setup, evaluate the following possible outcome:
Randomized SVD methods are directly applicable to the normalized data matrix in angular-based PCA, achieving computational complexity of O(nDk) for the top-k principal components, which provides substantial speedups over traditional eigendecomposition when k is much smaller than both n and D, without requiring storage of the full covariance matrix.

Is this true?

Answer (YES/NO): NO